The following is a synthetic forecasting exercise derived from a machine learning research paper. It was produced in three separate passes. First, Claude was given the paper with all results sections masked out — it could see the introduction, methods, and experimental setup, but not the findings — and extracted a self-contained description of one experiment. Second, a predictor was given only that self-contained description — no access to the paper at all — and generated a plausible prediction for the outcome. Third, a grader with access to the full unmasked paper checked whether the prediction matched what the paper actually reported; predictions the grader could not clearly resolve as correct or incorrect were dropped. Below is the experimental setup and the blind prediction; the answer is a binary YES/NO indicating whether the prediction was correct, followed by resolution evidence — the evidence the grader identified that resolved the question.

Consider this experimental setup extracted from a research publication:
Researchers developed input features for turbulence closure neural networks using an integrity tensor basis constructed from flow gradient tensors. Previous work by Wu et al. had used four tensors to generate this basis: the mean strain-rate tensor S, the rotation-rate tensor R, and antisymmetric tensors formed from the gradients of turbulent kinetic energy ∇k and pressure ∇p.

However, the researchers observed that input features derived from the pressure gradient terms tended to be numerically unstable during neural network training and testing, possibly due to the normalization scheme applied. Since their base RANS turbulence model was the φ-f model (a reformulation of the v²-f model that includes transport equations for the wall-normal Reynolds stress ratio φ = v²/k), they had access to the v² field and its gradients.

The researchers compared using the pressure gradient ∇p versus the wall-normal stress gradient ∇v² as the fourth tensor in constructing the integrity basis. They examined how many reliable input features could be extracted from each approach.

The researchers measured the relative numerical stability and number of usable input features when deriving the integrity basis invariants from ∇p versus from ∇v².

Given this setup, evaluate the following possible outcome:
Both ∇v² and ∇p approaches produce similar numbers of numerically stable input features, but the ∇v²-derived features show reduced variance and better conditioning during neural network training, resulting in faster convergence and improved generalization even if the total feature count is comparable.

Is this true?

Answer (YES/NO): NO